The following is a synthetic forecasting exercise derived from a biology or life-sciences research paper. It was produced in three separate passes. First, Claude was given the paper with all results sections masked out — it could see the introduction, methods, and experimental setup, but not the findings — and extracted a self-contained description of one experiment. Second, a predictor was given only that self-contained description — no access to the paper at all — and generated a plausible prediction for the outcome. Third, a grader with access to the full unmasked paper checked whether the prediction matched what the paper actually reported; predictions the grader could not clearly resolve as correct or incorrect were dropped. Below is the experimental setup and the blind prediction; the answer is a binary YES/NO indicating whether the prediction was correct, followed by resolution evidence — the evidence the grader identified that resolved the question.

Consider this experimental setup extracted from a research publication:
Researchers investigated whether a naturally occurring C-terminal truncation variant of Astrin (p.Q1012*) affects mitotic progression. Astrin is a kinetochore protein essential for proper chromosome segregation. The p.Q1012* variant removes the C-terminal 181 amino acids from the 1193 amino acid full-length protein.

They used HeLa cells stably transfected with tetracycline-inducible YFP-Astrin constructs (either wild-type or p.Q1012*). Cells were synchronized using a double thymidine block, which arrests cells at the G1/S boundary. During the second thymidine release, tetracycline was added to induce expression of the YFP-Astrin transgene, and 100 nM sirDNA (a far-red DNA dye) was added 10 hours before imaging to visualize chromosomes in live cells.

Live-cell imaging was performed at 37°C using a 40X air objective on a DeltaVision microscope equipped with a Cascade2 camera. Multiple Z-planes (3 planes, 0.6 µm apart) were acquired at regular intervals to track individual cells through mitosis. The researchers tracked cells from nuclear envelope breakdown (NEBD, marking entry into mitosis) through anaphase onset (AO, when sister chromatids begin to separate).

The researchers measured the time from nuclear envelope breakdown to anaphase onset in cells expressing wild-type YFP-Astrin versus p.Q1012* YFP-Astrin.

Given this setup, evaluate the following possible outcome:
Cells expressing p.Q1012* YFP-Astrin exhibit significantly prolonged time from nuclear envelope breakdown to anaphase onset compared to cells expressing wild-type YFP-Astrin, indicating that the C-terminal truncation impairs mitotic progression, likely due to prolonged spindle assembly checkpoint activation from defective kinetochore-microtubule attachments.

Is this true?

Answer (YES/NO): YES